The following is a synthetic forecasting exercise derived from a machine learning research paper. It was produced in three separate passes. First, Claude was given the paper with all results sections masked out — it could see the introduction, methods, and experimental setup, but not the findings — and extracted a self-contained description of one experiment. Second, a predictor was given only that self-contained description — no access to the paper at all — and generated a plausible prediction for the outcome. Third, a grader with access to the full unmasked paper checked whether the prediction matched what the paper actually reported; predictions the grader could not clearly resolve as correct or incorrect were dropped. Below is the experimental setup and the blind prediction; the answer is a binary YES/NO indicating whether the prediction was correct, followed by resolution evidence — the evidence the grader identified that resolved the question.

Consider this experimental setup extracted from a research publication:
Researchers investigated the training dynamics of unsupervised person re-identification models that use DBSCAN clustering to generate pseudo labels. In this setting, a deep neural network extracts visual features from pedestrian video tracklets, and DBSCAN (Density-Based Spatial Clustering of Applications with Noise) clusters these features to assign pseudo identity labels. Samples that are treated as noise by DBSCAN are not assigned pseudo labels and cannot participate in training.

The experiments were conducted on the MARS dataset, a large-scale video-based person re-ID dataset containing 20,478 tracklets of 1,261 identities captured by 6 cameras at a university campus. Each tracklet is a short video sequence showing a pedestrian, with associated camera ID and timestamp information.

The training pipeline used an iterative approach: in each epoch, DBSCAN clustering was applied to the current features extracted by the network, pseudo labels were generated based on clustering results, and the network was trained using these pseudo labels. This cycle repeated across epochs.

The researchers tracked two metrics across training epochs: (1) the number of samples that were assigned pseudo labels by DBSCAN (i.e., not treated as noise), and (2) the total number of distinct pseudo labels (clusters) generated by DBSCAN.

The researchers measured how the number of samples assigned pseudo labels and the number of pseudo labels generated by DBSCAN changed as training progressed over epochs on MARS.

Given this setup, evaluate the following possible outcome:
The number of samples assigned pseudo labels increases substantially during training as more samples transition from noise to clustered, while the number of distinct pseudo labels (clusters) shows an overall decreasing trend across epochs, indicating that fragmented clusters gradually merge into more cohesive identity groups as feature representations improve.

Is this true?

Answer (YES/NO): NO